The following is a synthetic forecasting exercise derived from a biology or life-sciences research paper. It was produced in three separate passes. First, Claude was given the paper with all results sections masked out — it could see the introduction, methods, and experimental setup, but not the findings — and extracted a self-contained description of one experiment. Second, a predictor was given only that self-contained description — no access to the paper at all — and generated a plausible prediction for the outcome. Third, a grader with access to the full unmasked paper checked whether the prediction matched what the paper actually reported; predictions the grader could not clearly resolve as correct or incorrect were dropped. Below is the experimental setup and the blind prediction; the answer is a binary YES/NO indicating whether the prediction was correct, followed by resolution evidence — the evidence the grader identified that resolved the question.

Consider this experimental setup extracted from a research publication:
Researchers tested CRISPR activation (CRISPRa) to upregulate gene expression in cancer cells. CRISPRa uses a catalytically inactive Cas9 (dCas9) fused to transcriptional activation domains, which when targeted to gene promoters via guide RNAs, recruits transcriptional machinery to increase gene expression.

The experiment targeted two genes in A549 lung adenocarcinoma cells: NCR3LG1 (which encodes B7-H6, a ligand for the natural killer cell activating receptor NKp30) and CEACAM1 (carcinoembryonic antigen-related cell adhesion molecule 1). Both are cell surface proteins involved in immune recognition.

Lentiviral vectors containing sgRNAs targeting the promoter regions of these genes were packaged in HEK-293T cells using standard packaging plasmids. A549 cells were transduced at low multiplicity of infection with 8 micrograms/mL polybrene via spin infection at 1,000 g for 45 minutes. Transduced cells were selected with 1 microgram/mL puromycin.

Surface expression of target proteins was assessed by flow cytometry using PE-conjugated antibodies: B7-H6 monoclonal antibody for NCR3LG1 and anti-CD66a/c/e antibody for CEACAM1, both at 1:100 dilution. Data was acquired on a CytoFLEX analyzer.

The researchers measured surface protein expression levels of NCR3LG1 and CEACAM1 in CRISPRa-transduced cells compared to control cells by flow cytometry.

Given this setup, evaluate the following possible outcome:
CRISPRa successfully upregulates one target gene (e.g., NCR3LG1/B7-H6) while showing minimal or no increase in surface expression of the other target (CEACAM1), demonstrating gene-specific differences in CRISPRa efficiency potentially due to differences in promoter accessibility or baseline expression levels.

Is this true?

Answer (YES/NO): NO